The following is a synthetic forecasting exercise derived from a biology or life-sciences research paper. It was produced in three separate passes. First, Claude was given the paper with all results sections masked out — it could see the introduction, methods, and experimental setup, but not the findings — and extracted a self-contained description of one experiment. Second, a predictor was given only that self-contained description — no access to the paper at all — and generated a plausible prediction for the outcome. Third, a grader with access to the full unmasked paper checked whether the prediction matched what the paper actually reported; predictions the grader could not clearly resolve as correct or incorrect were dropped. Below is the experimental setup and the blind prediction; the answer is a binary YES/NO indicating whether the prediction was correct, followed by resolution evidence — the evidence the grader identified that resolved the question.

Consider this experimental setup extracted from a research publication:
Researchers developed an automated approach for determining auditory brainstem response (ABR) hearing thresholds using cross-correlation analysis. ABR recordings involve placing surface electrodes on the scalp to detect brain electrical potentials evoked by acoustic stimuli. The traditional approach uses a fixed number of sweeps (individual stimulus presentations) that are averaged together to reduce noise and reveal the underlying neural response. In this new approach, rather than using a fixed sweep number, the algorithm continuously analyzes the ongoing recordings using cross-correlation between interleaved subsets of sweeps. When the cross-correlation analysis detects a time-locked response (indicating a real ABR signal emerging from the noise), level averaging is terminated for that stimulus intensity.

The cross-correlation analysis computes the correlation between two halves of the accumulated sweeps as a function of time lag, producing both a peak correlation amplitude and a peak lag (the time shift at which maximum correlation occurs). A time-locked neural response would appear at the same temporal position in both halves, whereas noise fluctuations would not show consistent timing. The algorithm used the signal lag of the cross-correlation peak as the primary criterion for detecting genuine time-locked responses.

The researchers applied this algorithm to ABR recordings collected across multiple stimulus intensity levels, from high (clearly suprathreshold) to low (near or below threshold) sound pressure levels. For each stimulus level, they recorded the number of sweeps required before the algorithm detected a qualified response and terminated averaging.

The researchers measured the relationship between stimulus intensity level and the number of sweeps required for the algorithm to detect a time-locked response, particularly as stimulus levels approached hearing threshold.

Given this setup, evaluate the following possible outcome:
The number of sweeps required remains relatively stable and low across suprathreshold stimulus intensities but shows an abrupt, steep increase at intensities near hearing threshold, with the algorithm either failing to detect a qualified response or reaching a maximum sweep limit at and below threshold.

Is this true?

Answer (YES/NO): YES